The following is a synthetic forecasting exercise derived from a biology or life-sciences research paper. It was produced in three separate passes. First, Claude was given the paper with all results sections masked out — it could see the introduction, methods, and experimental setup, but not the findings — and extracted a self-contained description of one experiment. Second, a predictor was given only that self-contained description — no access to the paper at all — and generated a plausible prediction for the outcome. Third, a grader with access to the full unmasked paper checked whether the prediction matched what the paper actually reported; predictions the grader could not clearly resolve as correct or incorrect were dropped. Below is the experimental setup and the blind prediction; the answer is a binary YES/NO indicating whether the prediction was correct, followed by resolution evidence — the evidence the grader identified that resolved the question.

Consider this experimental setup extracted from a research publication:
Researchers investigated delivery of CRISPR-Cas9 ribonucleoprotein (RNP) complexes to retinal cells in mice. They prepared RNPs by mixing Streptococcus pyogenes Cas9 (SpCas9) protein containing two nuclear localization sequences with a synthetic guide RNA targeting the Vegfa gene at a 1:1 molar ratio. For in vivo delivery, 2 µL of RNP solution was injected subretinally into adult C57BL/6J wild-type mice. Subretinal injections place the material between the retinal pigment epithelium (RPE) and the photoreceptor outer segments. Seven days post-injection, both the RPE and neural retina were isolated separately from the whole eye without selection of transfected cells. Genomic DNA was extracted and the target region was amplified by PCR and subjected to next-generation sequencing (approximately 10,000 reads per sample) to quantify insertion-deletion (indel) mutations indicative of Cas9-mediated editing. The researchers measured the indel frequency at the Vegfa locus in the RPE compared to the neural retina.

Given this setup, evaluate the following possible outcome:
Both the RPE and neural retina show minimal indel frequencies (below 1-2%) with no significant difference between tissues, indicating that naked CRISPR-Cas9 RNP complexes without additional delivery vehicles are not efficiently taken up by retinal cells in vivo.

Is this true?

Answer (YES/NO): NO